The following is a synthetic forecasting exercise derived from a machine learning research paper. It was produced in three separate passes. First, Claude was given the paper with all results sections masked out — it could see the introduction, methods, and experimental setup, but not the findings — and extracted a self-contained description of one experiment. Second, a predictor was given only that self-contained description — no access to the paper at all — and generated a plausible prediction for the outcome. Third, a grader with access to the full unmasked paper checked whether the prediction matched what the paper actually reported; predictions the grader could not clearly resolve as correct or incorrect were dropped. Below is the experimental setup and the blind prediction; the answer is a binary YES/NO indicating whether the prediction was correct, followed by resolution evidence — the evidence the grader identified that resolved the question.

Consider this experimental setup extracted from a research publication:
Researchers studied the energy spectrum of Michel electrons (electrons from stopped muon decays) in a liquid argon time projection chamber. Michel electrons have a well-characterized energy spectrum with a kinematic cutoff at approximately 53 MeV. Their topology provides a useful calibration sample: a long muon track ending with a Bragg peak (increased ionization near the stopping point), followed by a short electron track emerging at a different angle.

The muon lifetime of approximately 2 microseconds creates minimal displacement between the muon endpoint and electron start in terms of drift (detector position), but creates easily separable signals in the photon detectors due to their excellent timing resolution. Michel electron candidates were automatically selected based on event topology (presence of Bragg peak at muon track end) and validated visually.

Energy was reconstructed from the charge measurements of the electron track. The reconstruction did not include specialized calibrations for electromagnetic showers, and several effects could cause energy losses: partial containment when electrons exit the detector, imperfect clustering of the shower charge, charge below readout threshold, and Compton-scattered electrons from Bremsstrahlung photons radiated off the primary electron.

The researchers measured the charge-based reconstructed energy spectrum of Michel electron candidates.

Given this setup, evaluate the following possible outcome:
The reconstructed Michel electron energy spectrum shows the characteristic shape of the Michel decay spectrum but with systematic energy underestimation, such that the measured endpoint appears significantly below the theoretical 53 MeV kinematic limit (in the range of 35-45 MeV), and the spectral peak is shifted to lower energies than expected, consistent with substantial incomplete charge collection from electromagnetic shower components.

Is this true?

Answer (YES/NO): NO